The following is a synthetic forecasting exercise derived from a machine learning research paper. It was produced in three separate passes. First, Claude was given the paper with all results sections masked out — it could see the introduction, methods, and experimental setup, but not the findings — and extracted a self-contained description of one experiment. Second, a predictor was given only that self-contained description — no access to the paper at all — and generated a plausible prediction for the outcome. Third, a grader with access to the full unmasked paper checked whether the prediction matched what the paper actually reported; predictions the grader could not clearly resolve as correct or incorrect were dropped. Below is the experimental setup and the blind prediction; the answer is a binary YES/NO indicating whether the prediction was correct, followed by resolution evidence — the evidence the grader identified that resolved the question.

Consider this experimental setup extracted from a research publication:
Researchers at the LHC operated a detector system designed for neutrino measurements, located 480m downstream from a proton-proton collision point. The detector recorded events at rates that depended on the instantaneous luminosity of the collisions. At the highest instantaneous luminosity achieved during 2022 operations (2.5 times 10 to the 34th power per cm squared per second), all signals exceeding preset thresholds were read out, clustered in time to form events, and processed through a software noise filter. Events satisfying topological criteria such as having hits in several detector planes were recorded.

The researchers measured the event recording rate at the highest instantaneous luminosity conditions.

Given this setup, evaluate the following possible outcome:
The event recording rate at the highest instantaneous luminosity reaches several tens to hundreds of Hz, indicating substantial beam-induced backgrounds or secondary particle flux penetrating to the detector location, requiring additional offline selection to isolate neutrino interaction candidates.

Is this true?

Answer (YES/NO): NO